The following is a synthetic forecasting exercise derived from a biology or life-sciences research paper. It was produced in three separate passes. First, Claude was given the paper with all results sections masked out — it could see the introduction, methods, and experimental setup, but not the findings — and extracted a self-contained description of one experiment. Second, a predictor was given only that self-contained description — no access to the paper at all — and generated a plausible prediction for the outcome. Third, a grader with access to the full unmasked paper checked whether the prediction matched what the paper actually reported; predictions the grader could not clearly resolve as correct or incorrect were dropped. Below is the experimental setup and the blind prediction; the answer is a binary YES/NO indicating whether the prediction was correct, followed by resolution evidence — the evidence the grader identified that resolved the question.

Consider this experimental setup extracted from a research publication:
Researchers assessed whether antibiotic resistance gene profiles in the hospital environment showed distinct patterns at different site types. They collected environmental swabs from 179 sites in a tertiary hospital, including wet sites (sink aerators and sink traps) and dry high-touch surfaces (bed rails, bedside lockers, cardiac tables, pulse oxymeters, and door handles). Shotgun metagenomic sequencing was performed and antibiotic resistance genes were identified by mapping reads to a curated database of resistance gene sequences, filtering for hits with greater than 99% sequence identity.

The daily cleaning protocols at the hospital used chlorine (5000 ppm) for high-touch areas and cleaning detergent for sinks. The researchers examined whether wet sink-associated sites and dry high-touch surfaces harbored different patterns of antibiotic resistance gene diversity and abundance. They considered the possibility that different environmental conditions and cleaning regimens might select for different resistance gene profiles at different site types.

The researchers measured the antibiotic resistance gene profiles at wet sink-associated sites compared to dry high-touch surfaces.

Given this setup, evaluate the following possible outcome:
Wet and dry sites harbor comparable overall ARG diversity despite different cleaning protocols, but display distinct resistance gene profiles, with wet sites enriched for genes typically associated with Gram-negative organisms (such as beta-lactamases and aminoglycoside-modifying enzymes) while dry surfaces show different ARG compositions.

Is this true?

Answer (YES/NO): NO